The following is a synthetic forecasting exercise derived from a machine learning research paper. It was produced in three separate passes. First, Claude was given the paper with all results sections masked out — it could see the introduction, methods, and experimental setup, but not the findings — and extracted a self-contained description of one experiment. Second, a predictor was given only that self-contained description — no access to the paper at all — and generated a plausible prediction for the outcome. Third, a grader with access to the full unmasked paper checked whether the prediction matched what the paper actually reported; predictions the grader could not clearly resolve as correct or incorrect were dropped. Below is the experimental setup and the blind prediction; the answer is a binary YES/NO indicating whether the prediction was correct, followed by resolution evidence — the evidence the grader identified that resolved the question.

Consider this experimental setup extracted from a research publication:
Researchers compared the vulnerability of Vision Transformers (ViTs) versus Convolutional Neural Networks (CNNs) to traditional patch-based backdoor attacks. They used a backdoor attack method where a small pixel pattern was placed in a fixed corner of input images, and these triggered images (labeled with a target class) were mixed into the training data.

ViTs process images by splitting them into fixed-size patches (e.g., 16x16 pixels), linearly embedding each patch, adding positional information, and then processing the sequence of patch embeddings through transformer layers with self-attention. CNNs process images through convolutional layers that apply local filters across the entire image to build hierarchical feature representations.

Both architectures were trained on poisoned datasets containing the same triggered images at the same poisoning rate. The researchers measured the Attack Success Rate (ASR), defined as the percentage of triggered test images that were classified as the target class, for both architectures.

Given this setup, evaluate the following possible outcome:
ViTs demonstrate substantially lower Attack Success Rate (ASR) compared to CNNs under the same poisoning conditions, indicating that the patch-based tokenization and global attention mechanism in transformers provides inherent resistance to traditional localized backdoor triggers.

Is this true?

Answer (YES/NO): YES